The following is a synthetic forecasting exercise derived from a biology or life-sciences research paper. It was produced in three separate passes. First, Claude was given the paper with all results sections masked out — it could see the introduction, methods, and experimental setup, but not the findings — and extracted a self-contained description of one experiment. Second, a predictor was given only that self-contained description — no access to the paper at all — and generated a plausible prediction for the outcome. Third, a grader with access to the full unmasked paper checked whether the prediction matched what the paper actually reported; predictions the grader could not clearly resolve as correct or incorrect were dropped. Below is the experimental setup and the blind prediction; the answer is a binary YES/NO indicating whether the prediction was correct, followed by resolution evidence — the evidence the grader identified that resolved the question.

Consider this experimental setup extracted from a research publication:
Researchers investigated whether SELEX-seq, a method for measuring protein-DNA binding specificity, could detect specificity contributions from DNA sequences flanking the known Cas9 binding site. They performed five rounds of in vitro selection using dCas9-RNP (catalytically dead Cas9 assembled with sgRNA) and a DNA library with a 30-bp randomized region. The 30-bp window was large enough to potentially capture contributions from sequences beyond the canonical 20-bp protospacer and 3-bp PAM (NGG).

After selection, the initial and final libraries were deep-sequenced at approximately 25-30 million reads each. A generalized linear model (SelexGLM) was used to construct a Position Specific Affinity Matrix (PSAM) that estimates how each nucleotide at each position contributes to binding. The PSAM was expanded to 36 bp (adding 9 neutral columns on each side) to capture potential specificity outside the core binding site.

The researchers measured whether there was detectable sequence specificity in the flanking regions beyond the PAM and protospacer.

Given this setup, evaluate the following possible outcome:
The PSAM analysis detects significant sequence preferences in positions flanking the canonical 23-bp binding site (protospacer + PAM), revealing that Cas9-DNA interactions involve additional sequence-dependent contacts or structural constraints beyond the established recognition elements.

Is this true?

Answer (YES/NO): YES